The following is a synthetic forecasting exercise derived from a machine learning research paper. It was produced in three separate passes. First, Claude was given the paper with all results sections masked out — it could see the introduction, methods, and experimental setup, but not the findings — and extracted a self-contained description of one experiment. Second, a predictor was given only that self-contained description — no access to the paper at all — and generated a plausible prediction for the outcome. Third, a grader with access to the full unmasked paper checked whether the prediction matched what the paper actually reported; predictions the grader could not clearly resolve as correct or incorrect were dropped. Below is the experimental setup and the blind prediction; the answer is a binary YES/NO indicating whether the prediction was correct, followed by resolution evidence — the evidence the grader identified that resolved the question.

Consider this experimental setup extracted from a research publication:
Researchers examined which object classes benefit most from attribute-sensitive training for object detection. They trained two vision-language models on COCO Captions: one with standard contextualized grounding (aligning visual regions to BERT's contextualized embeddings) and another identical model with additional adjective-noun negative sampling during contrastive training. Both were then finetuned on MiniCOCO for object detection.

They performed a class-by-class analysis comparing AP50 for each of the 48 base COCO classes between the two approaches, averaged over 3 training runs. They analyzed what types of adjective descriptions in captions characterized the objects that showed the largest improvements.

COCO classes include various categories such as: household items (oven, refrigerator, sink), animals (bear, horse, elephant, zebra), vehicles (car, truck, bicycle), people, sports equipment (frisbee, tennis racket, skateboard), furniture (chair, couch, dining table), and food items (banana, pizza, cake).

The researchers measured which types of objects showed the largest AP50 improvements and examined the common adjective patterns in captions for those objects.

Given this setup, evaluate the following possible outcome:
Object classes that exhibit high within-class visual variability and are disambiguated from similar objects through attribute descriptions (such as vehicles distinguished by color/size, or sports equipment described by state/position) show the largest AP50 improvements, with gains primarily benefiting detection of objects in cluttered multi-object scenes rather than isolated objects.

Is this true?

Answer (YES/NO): NO